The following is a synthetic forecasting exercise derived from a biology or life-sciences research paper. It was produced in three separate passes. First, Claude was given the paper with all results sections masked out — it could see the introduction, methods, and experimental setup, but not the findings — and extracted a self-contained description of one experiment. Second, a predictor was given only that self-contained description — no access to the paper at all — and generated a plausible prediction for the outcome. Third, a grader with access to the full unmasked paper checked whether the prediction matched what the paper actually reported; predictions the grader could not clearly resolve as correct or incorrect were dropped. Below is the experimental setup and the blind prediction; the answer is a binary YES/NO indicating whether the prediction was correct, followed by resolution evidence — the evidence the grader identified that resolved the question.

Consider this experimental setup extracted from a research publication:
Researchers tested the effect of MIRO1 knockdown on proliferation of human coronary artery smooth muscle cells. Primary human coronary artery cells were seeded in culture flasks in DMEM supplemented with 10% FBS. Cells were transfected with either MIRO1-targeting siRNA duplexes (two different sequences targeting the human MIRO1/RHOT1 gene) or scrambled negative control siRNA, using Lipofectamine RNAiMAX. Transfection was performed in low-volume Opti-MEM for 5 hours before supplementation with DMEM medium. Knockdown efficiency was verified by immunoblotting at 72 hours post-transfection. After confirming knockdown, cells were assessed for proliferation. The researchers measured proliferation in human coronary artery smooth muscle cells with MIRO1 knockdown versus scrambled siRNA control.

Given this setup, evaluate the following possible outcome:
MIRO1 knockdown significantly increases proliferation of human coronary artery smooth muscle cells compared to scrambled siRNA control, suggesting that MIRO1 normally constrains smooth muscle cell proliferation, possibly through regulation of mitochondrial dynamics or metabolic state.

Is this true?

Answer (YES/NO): NO